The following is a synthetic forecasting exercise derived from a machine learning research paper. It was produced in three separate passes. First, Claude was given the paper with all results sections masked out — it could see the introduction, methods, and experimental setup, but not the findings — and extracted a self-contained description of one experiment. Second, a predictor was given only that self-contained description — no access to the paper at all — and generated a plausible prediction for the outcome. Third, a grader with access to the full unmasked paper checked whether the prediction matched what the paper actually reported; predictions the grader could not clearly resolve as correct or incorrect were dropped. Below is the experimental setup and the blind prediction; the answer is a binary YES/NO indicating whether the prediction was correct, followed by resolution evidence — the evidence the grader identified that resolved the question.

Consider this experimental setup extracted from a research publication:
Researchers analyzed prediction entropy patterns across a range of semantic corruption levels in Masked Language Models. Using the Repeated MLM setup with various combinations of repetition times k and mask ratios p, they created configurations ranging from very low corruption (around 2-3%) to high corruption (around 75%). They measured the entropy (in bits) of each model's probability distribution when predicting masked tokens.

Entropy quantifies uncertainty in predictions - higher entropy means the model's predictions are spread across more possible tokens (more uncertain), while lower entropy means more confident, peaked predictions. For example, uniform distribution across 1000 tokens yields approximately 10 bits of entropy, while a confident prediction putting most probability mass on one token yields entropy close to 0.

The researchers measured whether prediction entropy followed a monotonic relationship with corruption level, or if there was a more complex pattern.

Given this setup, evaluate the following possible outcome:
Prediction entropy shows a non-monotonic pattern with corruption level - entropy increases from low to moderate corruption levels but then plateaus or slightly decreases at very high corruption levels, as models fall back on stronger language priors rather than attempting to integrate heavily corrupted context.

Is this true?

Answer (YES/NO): NO